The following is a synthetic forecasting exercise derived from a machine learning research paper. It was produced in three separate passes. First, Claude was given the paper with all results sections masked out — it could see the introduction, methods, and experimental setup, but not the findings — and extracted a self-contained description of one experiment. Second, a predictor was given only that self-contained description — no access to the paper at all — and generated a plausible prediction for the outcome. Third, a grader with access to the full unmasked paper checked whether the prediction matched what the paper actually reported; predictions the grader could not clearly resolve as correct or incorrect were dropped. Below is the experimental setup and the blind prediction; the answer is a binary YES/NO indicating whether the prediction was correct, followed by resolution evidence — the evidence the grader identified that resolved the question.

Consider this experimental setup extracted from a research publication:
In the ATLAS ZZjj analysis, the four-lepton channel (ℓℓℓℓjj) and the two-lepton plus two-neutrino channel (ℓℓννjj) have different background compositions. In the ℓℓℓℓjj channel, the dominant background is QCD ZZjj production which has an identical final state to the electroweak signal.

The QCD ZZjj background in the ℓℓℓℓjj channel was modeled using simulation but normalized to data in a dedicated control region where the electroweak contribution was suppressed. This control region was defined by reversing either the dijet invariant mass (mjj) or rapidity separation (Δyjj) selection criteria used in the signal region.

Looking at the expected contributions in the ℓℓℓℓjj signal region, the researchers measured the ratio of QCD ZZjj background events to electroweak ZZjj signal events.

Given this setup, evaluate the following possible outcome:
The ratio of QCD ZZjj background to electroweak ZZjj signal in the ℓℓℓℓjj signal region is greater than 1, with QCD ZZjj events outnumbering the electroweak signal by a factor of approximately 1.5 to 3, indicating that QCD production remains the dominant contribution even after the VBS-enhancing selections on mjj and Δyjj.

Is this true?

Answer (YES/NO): NO